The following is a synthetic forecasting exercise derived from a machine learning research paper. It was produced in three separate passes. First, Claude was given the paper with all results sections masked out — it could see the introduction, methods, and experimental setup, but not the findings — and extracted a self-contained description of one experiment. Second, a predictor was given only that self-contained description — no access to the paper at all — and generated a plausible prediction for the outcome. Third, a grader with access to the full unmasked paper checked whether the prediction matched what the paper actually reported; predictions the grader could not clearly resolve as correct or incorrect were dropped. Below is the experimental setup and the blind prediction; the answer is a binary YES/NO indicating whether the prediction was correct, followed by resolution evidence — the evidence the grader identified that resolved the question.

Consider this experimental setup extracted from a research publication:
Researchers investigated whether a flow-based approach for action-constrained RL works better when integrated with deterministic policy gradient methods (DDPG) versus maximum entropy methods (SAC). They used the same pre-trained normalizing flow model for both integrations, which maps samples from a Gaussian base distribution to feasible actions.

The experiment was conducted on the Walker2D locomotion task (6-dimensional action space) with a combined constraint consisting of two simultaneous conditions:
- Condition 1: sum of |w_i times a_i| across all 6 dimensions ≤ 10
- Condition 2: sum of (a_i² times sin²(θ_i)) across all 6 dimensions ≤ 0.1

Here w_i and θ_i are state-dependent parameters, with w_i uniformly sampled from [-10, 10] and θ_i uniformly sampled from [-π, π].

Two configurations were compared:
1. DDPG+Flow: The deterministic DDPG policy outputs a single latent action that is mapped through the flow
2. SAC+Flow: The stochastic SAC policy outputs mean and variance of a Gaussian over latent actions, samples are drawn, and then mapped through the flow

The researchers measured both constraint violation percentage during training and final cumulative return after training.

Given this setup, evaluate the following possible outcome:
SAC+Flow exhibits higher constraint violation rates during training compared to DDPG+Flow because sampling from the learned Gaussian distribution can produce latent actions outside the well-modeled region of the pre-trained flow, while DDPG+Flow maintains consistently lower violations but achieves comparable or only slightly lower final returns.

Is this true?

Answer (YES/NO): NO